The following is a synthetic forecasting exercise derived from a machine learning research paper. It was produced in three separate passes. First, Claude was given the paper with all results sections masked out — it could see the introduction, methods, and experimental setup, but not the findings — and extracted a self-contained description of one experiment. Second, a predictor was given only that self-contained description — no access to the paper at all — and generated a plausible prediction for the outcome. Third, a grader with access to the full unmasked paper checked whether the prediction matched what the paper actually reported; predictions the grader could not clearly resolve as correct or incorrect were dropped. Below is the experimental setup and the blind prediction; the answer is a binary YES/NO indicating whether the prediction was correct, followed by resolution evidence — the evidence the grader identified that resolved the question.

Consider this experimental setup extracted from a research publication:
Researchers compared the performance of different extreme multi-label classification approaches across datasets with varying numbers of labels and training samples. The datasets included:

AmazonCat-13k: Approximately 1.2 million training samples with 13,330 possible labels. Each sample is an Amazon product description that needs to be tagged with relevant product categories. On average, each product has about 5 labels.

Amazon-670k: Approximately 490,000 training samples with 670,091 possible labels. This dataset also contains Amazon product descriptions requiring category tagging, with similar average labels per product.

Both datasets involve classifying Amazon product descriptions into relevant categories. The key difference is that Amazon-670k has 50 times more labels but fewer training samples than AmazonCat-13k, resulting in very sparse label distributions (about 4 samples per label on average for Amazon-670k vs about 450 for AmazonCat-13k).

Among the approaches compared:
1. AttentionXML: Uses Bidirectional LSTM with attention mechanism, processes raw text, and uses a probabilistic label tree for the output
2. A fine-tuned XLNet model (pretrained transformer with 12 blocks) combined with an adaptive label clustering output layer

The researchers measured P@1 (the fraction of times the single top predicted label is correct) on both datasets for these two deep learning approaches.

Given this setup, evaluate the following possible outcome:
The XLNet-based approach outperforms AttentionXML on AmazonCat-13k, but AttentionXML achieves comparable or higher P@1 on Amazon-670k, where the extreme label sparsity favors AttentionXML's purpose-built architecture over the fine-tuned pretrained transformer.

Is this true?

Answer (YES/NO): YES